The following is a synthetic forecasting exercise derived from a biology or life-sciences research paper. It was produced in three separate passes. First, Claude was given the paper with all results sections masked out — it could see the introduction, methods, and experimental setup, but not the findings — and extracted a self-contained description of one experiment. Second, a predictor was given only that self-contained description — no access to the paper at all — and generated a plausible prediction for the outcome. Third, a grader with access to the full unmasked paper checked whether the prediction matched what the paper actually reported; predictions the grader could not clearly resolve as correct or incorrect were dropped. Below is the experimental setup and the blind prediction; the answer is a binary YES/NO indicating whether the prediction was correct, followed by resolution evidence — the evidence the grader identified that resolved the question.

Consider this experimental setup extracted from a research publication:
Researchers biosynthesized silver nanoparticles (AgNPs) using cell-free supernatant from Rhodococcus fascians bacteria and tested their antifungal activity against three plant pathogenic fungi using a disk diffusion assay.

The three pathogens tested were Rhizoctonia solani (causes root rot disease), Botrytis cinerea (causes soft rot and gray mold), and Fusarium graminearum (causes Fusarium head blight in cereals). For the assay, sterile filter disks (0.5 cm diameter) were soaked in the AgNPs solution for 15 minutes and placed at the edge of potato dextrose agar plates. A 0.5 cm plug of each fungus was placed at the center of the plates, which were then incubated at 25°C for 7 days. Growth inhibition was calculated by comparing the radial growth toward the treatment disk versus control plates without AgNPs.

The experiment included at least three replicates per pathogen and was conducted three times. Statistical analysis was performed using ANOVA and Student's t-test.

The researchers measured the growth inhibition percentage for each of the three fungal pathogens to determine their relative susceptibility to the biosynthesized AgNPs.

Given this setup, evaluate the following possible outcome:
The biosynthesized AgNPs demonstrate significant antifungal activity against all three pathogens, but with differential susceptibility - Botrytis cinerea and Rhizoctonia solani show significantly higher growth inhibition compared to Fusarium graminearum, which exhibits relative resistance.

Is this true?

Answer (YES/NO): NO